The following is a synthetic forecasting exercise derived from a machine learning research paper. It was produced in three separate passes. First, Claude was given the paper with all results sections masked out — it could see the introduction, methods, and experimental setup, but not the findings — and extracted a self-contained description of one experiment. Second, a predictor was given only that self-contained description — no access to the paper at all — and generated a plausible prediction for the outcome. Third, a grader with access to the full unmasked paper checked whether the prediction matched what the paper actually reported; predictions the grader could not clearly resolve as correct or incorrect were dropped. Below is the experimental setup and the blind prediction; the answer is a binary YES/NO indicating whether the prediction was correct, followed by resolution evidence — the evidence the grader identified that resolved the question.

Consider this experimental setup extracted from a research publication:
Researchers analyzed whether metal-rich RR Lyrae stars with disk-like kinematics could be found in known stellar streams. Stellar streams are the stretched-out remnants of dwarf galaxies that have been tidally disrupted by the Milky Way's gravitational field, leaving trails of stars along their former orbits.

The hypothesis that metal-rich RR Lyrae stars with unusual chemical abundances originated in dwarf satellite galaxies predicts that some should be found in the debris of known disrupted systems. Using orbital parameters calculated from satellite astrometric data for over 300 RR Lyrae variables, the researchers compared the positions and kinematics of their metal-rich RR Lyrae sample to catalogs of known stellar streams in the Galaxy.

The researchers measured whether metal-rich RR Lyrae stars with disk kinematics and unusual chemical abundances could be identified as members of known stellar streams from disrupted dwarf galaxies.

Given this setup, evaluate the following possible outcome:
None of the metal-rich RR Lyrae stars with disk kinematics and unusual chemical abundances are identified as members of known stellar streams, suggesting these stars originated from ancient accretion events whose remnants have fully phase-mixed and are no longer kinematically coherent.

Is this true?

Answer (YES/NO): YES